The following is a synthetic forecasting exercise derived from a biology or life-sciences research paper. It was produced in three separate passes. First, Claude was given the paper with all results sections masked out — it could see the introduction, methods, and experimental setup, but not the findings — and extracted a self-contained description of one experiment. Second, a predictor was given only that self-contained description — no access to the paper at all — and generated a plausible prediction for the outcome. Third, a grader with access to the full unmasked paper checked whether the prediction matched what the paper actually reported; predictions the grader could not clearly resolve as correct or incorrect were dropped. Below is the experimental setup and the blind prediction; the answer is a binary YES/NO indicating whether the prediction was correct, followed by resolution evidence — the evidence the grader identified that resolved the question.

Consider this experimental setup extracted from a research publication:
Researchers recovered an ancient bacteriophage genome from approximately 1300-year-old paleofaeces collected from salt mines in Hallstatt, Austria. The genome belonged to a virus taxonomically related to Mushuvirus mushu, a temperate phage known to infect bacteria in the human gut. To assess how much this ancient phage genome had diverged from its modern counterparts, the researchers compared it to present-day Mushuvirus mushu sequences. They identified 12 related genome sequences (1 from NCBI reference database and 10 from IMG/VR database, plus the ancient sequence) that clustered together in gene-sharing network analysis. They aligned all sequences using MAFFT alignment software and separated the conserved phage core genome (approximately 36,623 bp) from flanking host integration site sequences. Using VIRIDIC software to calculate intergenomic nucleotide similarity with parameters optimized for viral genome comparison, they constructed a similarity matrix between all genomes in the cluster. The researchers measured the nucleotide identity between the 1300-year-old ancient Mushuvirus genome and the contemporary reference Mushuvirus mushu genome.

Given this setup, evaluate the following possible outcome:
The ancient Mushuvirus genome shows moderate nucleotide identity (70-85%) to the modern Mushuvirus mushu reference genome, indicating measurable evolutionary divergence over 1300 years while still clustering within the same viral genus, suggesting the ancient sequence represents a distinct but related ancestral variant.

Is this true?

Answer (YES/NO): NO